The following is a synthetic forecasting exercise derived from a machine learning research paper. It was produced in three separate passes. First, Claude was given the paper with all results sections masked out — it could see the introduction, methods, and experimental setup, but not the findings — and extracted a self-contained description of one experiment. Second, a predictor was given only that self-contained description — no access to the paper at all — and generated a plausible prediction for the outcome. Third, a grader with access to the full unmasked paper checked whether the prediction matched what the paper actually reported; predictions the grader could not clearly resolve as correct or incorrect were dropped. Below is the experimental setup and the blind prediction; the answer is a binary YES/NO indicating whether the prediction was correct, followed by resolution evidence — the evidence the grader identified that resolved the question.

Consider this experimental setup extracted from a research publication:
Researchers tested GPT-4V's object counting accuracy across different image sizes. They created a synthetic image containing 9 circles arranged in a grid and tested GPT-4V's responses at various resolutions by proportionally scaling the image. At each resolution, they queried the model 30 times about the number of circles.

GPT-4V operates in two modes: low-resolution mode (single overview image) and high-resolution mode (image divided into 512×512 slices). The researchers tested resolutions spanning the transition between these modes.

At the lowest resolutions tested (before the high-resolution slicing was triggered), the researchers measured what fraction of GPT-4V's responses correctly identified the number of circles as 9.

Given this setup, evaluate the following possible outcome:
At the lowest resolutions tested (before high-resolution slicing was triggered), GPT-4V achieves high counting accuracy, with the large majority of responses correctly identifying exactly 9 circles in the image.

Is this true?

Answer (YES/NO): YES